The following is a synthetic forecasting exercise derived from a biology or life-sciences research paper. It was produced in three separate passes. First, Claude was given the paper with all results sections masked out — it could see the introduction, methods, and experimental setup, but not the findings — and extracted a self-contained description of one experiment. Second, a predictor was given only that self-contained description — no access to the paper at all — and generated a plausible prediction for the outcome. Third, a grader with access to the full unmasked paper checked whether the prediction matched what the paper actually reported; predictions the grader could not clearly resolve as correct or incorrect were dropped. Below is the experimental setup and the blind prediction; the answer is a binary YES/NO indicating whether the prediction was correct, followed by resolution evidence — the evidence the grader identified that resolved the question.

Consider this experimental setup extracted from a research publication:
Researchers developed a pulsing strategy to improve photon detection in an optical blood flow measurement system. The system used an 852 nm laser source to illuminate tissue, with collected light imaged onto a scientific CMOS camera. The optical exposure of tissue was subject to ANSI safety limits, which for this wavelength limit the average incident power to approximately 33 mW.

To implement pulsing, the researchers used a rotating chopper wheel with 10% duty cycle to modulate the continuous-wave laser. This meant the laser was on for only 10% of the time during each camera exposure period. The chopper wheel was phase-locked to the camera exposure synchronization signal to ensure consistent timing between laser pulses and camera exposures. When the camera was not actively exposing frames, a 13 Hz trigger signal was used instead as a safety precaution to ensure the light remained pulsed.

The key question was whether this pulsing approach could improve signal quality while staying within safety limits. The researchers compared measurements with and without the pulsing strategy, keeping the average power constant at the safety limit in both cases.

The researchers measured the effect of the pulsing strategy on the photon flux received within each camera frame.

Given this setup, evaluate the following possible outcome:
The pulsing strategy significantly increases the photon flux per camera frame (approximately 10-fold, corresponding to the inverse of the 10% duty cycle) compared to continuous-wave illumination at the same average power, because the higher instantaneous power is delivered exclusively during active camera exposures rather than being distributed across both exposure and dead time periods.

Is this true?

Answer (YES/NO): YES